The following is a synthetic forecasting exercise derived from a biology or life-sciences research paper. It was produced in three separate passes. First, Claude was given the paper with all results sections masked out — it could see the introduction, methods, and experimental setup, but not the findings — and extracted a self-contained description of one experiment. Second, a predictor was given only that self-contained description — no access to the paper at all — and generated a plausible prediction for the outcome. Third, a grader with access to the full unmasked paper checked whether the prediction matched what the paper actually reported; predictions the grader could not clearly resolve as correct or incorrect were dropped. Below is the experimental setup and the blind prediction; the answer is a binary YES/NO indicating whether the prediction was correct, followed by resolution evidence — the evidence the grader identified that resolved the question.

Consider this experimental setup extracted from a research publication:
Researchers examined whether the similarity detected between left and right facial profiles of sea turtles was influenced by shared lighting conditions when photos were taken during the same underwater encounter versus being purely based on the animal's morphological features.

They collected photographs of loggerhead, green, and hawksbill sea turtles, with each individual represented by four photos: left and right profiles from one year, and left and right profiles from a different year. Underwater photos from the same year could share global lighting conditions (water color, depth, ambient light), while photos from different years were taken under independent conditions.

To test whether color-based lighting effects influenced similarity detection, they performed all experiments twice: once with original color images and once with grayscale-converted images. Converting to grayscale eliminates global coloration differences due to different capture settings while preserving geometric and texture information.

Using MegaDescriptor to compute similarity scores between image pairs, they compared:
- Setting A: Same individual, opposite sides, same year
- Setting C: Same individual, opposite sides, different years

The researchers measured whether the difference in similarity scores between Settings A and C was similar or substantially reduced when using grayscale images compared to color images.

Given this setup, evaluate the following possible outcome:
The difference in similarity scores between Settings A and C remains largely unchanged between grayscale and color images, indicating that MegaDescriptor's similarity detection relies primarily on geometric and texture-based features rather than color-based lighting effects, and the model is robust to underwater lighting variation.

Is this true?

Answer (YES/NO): YES